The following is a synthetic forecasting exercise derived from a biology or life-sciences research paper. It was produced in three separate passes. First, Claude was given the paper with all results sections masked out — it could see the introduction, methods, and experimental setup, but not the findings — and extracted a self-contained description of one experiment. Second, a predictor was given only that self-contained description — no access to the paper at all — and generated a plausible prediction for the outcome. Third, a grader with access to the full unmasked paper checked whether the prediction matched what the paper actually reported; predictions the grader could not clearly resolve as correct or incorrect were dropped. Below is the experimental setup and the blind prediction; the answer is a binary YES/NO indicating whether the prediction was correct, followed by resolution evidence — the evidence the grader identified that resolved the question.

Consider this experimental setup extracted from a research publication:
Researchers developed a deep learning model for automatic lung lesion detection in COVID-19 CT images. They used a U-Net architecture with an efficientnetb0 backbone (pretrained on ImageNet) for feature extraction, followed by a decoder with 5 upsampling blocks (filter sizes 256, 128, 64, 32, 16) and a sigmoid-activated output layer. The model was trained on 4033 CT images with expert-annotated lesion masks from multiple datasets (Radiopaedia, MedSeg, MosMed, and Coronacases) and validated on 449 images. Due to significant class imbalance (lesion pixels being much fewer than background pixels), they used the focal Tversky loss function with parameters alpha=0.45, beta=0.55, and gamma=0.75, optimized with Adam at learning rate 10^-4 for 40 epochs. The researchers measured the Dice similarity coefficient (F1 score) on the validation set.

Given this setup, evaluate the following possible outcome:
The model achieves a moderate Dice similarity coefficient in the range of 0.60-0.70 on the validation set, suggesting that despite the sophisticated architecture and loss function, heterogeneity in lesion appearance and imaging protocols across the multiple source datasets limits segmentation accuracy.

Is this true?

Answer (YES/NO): NO